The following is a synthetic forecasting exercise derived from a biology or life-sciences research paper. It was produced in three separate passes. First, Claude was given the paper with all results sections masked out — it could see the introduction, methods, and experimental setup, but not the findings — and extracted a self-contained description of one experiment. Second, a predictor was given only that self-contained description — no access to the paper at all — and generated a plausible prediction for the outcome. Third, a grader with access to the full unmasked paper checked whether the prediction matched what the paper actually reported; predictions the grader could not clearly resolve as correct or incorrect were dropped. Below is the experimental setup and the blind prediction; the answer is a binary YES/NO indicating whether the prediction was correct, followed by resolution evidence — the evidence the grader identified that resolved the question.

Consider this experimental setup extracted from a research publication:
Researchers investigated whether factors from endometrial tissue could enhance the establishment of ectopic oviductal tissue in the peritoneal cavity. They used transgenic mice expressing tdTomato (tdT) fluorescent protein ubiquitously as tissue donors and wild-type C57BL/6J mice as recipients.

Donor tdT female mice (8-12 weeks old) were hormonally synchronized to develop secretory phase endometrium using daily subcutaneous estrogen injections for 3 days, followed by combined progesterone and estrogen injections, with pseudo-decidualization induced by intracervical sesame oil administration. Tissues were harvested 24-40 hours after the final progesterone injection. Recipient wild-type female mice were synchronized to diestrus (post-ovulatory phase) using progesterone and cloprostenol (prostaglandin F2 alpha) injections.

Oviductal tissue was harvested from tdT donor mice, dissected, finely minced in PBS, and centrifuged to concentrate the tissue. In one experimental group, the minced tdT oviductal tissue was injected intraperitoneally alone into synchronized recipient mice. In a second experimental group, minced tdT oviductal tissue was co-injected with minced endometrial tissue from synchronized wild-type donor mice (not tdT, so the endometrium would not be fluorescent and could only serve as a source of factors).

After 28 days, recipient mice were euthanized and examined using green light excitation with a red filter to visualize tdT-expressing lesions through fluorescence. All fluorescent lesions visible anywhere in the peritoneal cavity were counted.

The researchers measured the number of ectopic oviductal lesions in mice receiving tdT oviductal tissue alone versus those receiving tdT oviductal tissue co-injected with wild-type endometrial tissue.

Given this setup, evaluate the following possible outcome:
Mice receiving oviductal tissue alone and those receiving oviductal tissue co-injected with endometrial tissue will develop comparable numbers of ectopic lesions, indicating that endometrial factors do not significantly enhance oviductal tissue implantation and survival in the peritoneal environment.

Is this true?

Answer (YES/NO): NO